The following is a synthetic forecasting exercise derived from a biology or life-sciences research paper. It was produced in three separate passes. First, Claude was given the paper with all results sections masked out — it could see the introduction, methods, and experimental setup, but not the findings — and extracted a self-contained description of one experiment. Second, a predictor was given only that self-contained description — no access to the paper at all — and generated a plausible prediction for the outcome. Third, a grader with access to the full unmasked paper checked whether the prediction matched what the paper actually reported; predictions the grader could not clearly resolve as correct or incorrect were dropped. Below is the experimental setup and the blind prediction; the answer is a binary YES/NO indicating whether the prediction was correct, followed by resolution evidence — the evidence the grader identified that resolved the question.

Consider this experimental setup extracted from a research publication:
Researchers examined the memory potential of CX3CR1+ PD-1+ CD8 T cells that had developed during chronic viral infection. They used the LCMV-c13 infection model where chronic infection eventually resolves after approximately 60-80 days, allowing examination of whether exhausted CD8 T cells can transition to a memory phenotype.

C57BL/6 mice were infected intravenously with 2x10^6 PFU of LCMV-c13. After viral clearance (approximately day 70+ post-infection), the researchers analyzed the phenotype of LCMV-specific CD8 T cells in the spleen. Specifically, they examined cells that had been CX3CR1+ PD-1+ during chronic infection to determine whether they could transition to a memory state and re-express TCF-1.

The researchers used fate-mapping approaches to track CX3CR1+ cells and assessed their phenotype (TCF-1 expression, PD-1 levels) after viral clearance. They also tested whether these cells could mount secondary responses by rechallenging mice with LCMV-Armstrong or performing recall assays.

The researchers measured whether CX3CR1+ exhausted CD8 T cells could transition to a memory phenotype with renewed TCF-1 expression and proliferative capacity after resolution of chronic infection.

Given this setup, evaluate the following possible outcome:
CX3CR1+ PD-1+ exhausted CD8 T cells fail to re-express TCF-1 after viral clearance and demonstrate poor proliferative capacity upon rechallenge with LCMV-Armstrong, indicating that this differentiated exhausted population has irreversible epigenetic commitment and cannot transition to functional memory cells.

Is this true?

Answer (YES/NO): NO